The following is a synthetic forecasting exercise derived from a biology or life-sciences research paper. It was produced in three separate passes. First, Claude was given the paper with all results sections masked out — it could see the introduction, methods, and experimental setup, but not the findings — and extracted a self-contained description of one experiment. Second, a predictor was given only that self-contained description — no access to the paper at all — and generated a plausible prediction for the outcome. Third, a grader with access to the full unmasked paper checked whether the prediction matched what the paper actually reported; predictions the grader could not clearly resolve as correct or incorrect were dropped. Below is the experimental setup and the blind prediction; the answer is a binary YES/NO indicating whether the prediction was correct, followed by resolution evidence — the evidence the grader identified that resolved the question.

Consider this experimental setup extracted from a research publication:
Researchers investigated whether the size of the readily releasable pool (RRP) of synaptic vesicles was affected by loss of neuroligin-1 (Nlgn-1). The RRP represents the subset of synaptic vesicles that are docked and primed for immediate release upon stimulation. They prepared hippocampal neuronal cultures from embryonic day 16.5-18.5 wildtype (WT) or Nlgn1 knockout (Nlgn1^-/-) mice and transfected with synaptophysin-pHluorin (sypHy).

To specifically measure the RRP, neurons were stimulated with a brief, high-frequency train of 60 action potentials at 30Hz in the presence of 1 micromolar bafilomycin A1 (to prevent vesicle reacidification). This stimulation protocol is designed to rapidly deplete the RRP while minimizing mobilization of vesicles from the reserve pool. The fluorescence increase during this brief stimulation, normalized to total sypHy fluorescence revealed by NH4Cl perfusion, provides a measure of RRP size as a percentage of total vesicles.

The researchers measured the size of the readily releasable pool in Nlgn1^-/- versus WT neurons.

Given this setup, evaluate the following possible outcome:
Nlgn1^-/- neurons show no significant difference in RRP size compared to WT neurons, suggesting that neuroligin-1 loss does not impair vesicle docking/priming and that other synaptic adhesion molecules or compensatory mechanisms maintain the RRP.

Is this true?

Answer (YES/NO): YES